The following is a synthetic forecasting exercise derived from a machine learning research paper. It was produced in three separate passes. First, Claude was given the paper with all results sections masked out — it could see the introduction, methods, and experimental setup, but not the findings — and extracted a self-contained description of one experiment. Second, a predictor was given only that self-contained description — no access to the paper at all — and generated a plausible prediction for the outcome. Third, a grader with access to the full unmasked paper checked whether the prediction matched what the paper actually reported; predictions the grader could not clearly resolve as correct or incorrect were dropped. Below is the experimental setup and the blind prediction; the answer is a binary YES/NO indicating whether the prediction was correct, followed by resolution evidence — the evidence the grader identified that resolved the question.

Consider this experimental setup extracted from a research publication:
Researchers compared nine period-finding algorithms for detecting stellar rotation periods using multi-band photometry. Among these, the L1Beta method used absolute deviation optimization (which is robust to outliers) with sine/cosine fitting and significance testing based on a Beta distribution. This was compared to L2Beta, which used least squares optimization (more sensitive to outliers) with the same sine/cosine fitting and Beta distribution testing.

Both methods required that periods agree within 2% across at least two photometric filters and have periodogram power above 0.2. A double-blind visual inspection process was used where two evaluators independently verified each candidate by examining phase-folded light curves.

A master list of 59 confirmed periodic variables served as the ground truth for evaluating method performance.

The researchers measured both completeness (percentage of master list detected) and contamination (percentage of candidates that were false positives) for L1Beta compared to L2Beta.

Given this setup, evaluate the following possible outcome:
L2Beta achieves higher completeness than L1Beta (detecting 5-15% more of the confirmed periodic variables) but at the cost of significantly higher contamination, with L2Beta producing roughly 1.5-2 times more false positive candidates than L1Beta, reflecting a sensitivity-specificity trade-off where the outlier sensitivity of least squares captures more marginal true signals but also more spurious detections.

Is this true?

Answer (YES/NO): NO